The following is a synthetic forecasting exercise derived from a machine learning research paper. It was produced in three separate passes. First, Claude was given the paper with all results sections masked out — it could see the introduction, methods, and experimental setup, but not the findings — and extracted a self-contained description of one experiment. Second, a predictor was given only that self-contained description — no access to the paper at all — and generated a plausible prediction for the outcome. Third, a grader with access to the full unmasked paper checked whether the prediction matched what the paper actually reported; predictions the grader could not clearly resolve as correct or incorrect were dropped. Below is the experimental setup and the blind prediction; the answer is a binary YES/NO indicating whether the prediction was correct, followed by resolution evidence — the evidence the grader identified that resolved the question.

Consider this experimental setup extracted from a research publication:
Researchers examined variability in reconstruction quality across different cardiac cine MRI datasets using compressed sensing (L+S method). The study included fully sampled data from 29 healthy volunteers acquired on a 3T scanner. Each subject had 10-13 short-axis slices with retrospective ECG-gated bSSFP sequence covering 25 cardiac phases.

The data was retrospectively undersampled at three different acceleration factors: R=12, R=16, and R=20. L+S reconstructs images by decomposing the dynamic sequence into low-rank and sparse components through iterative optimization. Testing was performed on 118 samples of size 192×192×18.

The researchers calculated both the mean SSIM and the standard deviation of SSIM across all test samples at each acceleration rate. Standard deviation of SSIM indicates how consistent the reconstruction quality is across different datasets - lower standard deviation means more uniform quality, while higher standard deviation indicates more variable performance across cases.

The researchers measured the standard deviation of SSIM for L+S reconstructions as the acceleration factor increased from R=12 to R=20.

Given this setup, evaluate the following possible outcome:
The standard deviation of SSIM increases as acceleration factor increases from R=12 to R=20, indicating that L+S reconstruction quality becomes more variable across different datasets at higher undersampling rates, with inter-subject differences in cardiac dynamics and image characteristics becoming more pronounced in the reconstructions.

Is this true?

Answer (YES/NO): YES